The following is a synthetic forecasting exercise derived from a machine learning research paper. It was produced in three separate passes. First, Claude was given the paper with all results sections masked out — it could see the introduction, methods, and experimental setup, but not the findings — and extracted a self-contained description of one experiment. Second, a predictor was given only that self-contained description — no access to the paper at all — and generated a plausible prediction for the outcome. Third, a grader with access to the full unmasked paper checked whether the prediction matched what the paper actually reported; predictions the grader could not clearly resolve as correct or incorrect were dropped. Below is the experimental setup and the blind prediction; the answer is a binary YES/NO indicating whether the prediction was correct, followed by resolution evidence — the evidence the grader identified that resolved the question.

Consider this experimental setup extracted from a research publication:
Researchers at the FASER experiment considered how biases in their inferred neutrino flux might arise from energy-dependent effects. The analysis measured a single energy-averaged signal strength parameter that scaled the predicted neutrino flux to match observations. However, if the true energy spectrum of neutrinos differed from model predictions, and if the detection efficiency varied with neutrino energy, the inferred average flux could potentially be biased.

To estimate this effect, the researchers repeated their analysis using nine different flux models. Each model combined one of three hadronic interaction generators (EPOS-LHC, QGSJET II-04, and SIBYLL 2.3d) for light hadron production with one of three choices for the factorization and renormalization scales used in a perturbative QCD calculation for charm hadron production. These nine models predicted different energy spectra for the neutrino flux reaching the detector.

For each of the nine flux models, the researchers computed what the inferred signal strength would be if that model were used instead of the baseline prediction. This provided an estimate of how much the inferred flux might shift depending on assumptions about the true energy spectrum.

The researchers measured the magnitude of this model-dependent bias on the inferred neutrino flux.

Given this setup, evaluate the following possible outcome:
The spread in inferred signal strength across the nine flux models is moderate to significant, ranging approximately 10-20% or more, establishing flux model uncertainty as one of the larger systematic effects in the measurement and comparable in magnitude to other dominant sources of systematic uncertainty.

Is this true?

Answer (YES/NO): NO